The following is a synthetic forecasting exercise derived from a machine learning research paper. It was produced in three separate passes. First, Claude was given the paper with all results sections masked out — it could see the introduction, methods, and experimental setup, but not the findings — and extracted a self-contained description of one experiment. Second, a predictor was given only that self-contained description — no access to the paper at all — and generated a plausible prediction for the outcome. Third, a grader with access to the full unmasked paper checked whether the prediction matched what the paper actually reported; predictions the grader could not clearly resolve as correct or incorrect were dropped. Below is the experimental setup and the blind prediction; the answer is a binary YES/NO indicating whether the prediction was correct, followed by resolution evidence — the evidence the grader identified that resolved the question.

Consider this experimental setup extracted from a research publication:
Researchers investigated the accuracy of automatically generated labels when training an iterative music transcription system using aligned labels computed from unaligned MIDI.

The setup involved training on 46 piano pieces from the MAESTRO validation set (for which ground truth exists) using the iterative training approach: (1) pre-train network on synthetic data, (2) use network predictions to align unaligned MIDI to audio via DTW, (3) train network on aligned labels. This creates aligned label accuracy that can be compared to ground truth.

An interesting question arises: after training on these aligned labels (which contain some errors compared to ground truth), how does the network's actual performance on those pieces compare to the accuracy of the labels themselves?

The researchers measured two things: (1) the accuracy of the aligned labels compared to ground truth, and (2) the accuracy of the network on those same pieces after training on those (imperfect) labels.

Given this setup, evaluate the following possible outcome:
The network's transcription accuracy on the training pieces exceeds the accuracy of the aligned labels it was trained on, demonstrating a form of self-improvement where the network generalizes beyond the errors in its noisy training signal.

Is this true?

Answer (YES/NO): YES